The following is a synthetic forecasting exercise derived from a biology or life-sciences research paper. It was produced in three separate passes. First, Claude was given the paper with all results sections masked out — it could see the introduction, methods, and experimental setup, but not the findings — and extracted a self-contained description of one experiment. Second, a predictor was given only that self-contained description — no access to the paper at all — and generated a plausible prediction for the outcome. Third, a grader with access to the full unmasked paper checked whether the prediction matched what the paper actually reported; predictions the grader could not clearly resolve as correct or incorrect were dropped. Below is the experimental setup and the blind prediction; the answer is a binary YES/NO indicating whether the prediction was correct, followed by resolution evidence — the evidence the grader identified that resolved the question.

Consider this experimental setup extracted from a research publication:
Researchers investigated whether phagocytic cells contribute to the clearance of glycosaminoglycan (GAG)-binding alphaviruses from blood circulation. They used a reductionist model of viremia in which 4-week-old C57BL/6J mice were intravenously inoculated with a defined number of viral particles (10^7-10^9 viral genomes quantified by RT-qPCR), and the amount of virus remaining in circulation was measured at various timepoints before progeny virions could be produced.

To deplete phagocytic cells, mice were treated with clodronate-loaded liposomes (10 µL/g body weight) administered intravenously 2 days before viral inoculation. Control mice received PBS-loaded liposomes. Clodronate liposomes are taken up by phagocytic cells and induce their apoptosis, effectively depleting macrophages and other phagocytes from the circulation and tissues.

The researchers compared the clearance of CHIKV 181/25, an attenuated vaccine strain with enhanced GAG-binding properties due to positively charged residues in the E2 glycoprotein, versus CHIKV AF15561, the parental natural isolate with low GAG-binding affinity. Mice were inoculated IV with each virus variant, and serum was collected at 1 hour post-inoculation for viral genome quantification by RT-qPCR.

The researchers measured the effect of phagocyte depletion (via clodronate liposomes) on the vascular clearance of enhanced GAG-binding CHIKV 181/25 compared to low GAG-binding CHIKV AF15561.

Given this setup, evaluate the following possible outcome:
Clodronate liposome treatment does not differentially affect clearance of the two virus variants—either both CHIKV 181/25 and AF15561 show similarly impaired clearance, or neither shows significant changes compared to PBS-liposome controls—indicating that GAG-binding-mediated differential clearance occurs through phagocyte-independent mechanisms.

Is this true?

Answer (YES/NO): NO